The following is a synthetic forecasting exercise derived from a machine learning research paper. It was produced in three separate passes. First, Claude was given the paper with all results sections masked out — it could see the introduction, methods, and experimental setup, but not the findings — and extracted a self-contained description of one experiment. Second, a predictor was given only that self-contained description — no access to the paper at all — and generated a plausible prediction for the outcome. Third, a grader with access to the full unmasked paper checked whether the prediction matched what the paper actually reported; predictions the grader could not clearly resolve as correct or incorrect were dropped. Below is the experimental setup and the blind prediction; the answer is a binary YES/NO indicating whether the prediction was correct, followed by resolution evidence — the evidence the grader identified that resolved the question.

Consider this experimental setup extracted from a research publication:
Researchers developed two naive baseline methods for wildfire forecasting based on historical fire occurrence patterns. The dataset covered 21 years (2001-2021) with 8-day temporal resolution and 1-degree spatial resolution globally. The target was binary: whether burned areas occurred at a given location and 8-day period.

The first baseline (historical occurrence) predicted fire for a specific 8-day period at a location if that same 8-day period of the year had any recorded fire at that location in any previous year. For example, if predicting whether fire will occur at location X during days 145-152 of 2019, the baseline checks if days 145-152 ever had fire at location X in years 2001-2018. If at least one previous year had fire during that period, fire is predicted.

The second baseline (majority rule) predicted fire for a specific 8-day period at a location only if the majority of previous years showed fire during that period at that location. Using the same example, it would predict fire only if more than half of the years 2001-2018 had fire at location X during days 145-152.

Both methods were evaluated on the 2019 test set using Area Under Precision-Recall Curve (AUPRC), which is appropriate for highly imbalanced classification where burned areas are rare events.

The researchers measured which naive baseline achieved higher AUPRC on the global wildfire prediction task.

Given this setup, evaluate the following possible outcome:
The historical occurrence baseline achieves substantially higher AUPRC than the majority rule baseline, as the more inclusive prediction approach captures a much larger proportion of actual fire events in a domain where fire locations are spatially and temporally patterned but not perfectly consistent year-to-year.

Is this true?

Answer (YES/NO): NO